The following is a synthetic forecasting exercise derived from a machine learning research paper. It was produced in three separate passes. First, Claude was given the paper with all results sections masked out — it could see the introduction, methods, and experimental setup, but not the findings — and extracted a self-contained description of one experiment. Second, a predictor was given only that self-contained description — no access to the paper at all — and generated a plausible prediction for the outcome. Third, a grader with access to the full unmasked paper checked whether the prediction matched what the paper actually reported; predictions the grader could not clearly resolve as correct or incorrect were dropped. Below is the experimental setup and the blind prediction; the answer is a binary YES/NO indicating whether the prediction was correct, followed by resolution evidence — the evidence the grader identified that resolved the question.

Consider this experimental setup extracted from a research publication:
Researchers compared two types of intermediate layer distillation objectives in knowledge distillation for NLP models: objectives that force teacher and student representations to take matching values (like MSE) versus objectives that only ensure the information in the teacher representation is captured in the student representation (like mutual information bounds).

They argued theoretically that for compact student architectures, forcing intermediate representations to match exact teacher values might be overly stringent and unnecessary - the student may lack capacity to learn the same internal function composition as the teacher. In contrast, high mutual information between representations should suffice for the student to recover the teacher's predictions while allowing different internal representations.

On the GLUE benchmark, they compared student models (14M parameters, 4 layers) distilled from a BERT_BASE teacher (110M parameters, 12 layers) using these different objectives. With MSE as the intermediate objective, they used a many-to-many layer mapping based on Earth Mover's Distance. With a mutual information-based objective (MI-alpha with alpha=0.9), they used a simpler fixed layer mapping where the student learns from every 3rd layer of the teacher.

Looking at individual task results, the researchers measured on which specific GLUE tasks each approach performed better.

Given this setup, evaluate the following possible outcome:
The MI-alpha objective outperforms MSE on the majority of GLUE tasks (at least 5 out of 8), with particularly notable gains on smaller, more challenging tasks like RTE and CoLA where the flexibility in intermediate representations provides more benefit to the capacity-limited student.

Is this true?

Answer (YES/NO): NO